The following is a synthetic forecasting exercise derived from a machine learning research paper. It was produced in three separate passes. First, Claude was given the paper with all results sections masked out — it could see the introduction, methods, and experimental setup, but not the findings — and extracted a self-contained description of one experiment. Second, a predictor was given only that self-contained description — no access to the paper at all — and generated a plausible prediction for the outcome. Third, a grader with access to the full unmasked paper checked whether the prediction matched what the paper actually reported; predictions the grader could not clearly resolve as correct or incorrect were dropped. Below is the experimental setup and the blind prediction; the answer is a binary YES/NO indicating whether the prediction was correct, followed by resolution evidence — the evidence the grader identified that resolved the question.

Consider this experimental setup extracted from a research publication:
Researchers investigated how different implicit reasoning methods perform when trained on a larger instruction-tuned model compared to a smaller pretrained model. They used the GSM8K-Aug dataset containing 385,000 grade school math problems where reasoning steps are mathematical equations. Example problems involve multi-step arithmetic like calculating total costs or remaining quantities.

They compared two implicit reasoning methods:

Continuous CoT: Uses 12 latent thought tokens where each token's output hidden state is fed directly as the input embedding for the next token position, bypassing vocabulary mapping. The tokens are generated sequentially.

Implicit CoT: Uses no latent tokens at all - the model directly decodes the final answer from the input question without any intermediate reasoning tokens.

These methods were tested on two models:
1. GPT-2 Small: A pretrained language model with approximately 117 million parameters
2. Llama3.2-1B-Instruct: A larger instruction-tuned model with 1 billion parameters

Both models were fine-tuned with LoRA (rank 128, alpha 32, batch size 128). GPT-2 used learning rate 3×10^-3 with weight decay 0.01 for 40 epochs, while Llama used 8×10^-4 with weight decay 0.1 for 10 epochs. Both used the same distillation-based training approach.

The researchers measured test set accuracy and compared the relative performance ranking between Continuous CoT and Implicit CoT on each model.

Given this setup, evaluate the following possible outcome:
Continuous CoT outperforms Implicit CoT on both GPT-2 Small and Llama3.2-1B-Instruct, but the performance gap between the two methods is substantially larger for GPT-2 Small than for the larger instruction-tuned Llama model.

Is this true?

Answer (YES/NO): NO